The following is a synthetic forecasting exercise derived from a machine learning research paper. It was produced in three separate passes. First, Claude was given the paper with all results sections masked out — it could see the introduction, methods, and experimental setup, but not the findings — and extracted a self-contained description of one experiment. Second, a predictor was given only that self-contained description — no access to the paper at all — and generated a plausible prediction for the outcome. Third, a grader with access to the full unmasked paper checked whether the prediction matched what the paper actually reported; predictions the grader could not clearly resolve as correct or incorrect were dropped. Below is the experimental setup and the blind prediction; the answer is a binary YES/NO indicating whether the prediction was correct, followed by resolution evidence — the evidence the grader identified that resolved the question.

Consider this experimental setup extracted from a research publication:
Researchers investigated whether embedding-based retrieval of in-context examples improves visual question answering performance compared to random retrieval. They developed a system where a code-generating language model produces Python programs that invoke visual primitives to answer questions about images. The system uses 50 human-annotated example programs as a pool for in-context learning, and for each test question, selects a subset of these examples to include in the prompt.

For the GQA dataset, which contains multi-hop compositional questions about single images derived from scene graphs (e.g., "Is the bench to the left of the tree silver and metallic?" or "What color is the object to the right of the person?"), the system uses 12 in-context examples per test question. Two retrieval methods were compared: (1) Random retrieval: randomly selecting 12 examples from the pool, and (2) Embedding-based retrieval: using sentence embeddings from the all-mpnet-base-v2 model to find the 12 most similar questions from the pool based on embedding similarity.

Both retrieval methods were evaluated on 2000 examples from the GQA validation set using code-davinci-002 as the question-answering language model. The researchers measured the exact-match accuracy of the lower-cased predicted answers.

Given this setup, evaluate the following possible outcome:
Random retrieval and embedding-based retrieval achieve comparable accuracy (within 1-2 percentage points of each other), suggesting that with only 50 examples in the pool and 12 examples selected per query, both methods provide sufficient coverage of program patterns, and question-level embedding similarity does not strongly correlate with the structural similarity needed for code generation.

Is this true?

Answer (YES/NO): NO